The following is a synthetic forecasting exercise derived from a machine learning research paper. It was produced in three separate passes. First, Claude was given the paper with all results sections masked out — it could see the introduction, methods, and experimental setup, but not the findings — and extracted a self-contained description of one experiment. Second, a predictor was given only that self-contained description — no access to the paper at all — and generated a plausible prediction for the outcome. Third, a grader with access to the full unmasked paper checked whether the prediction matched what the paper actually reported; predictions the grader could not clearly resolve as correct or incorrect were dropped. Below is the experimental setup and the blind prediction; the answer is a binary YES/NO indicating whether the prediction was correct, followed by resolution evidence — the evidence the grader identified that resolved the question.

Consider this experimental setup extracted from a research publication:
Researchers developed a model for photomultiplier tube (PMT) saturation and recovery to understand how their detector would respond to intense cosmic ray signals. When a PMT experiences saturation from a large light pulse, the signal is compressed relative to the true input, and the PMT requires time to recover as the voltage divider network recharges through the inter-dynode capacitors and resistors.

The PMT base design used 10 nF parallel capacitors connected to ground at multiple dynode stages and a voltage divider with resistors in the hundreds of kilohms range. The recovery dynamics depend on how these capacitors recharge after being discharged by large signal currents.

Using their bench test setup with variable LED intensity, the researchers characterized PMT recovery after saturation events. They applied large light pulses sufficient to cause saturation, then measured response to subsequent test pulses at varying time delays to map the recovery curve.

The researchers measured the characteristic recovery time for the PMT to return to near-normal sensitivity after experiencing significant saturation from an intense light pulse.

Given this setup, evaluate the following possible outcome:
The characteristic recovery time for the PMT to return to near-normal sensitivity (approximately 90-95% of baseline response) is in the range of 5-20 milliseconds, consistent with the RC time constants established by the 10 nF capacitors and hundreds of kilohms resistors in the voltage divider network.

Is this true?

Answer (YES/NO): NO